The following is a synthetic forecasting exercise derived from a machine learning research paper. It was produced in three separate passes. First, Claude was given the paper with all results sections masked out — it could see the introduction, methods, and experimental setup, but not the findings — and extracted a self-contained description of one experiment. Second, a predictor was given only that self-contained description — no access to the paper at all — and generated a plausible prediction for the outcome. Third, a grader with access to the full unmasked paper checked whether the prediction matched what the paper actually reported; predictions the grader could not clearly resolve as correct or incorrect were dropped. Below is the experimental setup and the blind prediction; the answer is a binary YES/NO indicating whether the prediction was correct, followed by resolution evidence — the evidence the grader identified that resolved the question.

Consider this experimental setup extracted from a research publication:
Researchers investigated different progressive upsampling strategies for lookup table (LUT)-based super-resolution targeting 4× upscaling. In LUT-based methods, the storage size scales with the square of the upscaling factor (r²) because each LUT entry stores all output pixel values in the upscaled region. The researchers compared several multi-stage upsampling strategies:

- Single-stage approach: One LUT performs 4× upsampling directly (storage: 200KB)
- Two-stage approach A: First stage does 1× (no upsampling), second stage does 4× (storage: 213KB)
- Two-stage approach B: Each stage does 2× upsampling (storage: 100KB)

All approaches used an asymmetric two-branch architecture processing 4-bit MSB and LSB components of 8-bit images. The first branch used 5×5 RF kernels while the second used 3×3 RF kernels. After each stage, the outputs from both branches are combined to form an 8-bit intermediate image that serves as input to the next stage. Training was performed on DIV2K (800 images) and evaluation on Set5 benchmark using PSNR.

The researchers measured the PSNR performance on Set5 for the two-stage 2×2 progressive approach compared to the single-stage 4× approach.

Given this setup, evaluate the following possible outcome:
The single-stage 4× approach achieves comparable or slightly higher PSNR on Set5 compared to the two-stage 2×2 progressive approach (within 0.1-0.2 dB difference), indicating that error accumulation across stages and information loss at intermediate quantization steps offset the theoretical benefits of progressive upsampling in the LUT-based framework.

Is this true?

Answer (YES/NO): NO